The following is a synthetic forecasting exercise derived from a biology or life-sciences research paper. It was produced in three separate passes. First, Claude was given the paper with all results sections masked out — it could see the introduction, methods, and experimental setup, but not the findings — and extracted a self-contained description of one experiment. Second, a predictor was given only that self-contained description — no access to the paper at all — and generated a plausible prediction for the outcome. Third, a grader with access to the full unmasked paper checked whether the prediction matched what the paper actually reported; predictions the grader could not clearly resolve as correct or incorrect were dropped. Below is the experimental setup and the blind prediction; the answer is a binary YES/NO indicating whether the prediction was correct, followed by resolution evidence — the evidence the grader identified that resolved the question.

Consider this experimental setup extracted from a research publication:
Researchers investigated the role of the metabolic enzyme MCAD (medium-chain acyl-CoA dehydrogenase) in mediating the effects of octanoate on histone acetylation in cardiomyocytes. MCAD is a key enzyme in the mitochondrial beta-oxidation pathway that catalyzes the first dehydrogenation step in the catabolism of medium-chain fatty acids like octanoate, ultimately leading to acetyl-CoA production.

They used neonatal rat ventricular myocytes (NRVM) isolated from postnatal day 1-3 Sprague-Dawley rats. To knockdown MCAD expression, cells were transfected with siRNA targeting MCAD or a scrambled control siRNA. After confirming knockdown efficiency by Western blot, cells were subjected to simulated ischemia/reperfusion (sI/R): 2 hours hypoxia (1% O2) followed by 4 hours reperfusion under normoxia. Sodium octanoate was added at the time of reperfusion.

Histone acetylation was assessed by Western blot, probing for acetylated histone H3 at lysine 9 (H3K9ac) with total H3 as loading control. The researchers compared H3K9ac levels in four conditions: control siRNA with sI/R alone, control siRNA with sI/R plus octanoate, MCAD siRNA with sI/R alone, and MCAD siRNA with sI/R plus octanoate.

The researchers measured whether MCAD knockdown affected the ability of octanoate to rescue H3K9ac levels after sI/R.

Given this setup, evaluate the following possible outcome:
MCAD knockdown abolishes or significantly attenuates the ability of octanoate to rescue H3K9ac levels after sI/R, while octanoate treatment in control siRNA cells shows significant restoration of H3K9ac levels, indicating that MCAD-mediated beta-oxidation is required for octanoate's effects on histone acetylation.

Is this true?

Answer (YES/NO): YES